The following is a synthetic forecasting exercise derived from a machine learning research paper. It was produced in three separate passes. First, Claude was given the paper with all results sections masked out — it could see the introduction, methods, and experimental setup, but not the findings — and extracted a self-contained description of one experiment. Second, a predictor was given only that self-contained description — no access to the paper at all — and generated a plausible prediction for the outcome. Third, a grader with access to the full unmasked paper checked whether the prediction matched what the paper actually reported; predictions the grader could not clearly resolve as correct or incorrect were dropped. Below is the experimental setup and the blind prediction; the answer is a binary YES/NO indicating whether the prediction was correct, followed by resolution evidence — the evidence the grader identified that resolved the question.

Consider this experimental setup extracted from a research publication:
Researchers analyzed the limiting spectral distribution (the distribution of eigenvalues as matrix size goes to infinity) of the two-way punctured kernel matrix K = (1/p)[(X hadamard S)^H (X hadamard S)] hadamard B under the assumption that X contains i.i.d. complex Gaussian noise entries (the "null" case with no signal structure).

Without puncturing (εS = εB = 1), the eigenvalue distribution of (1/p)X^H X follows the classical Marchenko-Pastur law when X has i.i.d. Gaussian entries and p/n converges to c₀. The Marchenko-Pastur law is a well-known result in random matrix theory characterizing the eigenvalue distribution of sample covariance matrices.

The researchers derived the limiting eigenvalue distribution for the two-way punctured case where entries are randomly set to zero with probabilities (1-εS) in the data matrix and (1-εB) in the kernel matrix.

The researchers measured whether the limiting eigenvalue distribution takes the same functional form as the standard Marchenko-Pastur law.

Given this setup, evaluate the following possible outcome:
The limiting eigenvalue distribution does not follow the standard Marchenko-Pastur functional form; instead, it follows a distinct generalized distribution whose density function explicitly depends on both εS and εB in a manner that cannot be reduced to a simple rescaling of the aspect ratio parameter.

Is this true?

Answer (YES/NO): YES